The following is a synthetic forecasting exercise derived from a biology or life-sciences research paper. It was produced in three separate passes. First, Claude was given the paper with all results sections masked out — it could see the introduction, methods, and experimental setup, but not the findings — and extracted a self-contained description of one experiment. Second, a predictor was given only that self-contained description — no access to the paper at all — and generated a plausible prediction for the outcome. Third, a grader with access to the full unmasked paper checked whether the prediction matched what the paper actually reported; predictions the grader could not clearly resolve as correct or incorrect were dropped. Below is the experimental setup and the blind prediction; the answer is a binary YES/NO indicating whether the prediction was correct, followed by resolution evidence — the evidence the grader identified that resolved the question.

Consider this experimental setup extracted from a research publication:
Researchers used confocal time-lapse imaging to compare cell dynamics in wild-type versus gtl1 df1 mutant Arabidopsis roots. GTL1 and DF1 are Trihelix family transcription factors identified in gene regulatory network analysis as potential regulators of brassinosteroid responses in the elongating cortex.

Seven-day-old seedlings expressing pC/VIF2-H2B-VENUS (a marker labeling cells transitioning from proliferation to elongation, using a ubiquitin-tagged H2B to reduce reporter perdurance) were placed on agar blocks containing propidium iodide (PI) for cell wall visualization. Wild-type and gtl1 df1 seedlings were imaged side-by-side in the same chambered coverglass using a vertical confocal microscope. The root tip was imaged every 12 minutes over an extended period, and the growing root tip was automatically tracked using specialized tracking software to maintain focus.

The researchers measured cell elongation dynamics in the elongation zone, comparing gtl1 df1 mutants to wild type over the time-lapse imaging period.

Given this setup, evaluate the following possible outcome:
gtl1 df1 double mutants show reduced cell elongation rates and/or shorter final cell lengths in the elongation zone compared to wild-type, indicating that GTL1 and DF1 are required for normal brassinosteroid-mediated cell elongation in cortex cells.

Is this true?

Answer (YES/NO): YES